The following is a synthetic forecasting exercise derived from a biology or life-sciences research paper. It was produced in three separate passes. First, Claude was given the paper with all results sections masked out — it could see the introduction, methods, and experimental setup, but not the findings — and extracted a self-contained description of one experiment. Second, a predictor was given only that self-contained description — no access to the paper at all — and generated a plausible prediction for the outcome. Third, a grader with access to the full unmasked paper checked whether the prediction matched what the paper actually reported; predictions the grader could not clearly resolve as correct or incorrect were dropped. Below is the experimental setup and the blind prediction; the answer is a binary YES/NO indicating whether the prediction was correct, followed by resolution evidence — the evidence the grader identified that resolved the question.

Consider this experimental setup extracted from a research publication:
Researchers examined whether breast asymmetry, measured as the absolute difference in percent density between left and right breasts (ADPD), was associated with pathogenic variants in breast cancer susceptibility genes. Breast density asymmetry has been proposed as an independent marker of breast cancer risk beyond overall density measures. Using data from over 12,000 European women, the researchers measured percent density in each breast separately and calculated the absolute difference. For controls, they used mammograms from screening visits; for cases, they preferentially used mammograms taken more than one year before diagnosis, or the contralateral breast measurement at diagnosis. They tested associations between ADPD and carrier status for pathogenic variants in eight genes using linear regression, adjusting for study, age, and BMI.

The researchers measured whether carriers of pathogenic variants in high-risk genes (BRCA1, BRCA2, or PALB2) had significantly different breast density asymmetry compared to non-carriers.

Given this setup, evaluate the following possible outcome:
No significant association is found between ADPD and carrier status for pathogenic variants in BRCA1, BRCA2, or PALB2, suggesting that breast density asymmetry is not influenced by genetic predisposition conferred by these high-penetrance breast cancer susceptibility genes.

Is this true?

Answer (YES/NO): YES